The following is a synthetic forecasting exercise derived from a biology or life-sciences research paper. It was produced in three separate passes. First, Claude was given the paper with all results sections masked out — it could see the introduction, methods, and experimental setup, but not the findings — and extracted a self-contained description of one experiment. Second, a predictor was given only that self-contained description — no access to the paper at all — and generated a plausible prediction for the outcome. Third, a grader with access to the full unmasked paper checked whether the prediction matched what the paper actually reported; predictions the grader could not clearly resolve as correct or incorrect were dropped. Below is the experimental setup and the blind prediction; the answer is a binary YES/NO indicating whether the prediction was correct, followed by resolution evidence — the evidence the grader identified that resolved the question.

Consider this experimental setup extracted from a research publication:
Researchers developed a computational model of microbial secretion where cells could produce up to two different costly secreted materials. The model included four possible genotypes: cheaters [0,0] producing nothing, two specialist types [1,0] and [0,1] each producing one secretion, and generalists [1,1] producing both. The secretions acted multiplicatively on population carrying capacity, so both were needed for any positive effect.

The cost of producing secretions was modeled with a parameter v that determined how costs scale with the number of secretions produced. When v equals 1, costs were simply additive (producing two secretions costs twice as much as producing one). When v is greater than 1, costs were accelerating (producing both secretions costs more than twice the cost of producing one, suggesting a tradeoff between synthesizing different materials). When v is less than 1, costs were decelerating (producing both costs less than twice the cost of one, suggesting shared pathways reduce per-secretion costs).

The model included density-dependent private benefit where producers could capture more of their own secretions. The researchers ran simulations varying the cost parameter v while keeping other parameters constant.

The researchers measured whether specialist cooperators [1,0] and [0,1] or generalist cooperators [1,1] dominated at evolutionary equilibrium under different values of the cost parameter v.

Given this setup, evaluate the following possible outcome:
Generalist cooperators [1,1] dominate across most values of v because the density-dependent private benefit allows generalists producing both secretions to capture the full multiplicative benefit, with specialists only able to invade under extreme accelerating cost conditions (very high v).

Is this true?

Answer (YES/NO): NO